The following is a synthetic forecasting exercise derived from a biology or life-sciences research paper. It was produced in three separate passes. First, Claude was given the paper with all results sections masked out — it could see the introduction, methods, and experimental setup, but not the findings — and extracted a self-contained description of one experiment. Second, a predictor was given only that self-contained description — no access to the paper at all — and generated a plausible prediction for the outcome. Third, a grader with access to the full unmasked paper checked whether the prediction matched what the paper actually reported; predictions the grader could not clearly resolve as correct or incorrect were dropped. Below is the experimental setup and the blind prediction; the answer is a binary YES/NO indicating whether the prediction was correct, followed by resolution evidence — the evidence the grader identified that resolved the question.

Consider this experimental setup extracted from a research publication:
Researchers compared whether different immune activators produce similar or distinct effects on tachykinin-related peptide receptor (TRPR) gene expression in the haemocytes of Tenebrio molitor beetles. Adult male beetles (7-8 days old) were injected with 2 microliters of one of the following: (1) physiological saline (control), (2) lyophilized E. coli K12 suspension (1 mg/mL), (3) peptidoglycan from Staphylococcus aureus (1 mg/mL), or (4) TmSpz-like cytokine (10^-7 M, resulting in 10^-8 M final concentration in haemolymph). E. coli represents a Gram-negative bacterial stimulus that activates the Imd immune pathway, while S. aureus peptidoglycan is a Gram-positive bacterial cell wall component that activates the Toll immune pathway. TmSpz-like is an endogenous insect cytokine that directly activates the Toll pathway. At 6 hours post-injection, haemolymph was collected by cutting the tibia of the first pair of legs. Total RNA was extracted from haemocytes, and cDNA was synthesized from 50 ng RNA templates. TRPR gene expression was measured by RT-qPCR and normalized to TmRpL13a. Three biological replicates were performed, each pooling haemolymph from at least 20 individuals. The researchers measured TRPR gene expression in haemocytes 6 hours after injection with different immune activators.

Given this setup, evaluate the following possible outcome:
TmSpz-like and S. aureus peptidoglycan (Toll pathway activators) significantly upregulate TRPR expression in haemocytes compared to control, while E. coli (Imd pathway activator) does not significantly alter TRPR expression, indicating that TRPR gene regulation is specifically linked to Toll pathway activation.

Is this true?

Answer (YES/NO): NO